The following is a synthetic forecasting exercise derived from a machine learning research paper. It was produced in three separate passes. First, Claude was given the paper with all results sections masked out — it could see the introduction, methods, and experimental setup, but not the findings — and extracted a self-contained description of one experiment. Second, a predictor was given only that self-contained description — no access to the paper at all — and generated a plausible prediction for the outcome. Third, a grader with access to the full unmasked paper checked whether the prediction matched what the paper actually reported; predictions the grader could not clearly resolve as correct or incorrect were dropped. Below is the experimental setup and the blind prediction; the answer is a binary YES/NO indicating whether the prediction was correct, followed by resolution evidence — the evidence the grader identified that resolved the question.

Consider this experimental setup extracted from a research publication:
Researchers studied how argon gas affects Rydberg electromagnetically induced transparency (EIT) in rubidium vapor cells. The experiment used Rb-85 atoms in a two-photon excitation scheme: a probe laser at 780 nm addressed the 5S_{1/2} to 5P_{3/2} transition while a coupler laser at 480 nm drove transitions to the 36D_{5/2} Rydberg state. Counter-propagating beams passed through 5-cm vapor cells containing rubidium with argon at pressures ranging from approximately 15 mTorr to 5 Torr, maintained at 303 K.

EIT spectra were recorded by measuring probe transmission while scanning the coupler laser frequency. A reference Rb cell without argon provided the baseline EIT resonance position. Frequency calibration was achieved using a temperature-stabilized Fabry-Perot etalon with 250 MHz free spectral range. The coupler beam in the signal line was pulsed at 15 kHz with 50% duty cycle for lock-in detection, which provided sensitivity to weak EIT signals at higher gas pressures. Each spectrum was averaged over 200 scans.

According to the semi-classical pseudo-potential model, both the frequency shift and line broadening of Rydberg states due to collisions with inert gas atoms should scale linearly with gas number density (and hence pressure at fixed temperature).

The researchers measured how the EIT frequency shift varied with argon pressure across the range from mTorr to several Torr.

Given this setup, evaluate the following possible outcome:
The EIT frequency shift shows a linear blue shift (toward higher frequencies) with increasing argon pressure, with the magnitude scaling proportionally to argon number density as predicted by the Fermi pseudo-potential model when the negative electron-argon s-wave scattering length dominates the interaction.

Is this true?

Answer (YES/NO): NO